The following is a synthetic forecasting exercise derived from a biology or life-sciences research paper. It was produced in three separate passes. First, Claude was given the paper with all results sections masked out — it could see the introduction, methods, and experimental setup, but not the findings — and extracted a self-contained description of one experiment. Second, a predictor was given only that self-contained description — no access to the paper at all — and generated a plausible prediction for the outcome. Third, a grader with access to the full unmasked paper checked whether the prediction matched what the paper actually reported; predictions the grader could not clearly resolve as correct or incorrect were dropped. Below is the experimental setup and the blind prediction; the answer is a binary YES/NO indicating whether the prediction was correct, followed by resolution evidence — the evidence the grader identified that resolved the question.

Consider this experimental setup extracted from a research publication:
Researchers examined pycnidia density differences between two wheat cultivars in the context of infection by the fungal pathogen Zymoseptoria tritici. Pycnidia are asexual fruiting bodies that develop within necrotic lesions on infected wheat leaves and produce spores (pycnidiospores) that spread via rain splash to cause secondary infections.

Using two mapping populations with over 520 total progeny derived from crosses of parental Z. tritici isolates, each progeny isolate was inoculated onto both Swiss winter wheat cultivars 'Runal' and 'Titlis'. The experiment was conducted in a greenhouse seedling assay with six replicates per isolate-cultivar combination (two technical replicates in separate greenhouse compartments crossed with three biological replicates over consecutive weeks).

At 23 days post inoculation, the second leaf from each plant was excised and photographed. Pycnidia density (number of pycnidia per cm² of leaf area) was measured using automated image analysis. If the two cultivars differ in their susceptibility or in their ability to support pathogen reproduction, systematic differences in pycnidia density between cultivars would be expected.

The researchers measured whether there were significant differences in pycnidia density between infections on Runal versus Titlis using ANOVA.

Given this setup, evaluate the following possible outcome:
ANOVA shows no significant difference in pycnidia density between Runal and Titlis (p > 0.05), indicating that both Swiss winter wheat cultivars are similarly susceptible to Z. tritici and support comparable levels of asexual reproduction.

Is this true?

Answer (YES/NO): NO